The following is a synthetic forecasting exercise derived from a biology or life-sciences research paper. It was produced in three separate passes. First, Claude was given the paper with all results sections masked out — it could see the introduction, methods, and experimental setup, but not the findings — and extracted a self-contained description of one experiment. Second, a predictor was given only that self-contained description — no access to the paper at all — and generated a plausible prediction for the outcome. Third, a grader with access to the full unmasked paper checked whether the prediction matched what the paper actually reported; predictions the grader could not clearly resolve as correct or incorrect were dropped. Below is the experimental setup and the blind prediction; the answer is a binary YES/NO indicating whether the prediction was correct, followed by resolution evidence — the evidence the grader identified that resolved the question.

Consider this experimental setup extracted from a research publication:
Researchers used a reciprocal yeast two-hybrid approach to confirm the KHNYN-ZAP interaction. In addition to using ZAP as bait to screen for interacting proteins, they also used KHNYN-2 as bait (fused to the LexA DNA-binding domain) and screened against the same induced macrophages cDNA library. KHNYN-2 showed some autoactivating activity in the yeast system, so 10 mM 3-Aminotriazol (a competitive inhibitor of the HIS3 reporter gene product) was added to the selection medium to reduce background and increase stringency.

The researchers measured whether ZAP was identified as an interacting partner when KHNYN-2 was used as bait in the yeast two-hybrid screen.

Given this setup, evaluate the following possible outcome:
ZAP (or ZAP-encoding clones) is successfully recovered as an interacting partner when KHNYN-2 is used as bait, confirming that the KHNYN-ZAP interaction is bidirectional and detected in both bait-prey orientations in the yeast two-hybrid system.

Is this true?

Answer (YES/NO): YES